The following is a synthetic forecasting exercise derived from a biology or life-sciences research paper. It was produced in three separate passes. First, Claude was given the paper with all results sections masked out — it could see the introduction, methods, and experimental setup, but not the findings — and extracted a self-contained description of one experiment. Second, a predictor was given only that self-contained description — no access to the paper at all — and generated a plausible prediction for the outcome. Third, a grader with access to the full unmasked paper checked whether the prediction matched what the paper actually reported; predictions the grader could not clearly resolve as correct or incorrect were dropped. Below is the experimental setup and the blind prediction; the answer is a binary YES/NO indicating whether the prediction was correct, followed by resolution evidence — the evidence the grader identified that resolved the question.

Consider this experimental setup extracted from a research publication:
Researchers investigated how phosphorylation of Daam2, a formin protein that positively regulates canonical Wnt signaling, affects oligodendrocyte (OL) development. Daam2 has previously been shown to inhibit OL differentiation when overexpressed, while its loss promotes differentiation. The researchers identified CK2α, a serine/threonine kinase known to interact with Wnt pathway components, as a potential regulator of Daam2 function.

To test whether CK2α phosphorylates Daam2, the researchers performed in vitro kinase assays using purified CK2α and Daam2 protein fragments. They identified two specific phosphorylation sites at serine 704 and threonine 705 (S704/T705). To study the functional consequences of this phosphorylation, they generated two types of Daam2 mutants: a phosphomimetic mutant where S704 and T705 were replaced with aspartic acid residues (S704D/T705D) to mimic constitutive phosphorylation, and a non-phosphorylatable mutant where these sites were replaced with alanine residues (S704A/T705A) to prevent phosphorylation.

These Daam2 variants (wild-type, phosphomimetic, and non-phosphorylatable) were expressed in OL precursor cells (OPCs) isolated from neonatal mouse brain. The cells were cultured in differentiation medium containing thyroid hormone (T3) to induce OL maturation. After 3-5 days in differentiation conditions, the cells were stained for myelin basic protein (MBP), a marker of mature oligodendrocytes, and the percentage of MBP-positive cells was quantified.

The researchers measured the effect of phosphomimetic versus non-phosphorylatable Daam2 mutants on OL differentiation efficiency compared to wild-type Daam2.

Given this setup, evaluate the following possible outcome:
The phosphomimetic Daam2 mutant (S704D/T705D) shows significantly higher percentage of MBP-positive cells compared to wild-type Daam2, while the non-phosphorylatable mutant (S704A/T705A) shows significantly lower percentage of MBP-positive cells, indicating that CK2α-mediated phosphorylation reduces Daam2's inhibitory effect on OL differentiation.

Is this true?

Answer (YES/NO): NO